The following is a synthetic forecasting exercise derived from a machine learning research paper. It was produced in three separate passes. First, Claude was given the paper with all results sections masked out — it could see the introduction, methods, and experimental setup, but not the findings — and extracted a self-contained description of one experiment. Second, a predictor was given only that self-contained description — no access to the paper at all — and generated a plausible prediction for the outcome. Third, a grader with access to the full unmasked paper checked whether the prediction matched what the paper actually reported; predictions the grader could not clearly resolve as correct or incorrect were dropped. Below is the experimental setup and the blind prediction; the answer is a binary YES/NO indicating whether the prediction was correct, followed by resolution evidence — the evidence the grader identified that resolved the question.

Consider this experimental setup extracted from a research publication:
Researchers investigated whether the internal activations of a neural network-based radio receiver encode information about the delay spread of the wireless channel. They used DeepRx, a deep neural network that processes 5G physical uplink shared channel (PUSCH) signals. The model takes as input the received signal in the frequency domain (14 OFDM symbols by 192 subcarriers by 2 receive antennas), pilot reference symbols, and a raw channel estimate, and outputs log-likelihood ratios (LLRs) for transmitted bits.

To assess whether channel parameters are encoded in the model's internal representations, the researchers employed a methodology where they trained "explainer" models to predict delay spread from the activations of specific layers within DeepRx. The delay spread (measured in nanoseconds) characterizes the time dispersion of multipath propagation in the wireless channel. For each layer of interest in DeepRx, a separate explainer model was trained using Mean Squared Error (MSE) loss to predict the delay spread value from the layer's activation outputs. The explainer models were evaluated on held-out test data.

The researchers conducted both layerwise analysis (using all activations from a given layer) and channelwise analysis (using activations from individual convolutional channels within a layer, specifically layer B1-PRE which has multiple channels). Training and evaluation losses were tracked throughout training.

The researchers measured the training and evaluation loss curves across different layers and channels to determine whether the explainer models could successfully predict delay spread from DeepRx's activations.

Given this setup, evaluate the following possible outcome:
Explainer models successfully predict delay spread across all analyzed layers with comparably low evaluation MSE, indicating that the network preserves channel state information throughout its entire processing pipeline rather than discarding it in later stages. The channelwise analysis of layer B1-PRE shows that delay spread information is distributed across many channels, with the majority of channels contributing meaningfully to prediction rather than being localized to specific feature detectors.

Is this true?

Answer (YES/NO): NO